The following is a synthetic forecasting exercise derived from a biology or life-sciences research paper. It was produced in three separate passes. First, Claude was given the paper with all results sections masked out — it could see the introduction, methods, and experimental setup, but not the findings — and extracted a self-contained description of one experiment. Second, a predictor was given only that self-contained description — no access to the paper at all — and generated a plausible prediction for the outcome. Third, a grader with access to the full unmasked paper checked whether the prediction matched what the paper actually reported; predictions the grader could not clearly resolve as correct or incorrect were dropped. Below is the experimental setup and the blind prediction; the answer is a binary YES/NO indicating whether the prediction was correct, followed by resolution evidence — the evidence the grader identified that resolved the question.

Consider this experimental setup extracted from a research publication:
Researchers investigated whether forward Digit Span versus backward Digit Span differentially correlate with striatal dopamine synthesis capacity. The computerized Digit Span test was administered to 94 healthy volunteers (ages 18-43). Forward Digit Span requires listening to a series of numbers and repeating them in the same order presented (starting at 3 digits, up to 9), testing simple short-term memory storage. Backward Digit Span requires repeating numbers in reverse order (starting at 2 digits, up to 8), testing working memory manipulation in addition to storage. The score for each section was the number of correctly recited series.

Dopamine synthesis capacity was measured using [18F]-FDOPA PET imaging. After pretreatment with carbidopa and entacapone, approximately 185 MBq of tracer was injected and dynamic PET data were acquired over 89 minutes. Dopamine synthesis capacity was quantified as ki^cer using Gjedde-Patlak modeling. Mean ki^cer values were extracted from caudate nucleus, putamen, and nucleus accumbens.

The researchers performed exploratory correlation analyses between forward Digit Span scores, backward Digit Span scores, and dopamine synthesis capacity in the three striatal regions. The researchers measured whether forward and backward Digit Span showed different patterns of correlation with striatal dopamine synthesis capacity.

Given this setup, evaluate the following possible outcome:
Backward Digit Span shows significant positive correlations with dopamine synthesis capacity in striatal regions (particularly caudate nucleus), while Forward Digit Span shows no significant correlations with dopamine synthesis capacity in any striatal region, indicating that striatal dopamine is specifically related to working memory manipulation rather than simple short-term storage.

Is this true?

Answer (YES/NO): NO